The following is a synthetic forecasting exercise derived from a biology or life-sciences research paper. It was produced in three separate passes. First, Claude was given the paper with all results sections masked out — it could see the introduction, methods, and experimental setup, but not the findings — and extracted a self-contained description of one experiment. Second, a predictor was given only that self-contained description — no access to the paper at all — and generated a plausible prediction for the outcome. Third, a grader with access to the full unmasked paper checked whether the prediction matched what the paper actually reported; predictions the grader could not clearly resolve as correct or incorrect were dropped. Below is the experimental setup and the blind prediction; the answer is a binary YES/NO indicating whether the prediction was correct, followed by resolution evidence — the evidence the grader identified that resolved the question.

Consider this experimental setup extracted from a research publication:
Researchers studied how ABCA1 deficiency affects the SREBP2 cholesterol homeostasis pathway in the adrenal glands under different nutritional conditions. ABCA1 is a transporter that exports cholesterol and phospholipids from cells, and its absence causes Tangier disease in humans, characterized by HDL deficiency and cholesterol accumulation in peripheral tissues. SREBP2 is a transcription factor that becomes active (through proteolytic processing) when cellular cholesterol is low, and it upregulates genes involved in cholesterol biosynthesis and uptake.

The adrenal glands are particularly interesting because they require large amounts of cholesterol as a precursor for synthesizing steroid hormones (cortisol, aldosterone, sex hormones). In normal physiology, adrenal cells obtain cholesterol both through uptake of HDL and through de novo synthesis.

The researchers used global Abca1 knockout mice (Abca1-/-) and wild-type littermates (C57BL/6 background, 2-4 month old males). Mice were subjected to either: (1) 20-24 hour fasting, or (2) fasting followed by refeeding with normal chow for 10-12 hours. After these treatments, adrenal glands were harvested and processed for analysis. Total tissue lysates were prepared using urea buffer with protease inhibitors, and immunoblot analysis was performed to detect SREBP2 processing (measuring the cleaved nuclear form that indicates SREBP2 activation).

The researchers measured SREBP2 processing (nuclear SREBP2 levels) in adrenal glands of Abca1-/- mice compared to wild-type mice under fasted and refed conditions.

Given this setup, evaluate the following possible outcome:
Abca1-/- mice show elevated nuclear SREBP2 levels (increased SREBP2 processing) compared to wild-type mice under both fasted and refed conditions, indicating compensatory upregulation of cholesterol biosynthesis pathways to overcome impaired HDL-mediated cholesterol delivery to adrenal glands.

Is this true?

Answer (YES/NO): YES